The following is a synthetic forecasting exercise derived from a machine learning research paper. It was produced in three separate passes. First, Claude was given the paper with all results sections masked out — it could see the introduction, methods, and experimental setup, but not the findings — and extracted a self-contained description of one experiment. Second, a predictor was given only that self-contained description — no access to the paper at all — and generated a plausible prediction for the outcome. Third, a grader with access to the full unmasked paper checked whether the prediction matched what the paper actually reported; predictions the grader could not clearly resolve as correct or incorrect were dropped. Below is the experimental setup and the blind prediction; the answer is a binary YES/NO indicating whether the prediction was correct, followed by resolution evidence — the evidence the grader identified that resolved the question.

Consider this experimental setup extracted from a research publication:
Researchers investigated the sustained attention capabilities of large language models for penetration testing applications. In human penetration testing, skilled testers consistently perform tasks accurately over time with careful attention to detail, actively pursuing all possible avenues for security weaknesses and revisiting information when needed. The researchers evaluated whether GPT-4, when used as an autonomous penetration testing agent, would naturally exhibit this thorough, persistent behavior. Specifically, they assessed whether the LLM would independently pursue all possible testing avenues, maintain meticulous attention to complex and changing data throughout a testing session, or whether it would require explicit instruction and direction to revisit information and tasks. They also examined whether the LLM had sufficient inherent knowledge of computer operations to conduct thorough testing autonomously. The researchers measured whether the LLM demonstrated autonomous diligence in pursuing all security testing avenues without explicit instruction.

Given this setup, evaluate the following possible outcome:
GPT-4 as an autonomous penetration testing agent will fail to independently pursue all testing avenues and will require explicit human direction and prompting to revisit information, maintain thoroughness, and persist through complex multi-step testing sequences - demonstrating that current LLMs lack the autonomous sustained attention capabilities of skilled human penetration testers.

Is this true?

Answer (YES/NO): YES